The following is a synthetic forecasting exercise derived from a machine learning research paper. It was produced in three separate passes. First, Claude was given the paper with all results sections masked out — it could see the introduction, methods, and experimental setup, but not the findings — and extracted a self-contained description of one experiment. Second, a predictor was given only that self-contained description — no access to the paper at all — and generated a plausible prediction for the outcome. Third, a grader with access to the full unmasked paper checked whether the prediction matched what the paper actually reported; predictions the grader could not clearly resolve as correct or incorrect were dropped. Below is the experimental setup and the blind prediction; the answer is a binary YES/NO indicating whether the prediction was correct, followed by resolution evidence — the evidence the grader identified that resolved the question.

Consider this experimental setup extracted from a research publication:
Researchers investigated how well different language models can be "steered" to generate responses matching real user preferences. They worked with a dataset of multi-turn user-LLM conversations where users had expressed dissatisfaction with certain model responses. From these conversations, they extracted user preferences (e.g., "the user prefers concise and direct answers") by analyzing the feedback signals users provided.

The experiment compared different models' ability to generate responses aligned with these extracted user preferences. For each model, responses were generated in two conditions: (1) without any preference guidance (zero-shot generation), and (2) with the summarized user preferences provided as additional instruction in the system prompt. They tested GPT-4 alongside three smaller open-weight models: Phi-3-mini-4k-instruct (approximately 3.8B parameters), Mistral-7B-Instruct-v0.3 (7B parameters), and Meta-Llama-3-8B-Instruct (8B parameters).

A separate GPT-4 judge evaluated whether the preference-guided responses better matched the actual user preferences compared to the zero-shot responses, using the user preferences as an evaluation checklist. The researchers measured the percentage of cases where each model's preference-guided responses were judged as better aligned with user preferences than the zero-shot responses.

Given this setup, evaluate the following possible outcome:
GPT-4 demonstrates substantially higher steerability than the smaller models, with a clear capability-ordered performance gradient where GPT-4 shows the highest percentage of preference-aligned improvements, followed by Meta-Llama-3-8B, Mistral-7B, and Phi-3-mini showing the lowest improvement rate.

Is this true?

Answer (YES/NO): NO